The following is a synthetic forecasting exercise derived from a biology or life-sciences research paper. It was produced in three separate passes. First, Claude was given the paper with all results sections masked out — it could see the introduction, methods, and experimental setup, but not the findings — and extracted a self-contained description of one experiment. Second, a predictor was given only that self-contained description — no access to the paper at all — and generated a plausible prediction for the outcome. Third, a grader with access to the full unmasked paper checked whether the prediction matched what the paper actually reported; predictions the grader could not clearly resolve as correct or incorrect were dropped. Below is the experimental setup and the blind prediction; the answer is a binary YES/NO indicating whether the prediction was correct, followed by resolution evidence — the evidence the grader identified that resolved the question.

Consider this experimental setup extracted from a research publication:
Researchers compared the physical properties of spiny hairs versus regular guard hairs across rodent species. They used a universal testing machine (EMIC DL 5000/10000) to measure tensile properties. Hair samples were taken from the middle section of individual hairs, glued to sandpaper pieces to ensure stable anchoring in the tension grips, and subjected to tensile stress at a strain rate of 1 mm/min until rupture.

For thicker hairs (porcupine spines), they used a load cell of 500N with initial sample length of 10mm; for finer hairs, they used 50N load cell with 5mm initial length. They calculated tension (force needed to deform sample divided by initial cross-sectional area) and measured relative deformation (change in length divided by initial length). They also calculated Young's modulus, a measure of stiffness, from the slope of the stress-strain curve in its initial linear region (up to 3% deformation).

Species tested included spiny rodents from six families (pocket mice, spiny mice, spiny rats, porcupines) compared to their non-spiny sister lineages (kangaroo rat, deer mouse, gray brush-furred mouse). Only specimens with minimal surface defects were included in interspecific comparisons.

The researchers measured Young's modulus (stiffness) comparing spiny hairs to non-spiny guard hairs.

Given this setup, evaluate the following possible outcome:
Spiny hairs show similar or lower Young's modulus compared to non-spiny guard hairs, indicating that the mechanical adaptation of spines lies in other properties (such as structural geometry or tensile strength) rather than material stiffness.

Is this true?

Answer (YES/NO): YES